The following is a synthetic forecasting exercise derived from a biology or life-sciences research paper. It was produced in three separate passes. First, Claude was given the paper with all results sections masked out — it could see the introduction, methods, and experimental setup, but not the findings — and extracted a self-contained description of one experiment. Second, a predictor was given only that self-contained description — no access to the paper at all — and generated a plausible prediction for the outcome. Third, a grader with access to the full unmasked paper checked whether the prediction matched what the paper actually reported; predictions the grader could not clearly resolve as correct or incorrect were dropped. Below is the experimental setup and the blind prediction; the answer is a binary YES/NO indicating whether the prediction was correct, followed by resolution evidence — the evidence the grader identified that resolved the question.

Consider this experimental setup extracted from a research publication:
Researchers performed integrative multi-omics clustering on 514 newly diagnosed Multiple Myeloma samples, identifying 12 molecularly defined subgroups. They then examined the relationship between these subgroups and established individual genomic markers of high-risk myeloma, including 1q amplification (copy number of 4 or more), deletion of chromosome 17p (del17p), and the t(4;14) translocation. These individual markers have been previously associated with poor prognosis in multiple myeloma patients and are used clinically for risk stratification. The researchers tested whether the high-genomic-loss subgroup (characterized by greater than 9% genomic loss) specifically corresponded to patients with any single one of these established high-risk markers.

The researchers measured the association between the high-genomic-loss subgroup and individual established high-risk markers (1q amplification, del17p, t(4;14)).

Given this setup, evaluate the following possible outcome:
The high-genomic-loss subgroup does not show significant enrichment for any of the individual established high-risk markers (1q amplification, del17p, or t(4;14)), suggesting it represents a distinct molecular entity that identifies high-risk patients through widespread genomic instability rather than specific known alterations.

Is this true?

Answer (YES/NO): NO